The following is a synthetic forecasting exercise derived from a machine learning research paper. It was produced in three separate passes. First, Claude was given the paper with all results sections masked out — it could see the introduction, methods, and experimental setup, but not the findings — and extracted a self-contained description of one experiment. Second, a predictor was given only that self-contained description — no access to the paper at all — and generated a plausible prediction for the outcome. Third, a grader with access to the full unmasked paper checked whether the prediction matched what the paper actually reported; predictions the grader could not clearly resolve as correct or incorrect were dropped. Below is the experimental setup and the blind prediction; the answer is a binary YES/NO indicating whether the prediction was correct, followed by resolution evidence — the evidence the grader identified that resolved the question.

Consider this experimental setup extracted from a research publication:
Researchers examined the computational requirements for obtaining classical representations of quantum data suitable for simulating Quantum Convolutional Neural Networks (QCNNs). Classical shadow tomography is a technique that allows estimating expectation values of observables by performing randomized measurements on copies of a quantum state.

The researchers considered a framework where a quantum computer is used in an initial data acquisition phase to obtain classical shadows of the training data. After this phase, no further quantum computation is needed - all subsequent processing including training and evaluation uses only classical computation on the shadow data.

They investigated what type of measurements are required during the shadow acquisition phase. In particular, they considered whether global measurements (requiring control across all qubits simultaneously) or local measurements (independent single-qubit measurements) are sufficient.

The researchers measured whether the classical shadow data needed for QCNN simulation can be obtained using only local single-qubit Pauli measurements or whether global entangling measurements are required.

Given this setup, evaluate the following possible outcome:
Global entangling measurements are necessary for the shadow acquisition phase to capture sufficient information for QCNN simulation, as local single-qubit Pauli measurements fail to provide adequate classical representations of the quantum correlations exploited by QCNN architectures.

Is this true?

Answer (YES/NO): NO